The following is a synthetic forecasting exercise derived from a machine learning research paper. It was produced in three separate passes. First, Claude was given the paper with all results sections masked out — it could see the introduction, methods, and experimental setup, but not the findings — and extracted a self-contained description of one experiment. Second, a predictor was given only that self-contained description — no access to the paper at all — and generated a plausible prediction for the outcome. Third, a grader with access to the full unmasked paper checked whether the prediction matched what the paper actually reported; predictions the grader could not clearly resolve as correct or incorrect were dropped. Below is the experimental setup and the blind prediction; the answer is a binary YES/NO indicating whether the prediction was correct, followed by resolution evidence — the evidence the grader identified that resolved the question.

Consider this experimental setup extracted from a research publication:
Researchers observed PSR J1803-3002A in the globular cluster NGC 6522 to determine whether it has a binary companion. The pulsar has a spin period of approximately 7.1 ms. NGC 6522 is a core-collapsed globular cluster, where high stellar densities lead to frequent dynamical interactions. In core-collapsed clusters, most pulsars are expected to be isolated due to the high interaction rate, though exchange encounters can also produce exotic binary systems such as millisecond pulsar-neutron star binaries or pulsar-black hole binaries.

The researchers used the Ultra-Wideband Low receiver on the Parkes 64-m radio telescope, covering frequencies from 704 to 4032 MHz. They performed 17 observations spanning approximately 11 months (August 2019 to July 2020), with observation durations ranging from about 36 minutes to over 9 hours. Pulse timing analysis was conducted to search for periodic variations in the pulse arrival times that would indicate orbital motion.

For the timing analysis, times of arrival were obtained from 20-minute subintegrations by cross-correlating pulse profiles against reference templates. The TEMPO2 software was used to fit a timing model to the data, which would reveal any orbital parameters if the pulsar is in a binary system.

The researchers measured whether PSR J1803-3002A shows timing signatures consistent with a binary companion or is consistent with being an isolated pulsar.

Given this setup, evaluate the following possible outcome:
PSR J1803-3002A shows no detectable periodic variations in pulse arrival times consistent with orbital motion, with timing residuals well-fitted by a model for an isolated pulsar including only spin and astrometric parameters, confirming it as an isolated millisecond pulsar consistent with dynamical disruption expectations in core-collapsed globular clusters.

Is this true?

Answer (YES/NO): YES